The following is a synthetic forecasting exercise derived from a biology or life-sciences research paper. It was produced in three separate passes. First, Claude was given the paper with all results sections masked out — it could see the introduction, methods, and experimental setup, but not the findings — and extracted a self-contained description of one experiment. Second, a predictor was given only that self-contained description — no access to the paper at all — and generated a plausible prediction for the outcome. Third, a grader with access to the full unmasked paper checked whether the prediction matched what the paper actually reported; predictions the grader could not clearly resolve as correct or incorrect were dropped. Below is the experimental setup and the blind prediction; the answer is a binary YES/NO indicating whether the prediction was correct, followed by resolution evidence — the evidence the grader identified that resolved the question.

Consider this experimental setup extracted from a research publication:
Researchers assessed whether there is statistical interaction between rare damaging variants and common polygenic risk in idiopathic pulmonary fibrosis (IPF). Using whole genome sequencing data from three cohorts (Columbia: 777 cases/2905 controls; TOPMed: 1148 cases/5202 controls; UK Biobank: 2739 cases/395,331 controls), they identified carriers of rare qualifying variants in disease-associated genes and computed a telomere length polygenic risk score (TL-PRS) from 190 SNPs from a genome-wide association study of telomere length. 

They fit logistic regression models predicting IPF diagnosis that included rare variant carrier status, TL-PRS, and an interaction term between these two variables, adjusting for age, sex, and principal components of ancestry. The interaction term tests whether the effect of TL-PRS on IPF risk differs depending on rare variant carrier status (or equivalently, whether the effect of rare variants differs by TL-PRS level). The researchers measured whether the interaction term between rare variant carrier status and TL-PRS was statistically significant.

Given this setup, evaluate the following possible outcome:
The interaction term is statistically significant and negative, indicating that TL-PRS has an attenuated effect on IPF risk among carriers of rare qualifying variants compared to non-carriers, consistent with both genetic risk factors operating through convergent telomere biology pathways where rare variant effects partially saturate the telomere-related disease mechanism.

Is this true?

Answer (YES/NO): NO